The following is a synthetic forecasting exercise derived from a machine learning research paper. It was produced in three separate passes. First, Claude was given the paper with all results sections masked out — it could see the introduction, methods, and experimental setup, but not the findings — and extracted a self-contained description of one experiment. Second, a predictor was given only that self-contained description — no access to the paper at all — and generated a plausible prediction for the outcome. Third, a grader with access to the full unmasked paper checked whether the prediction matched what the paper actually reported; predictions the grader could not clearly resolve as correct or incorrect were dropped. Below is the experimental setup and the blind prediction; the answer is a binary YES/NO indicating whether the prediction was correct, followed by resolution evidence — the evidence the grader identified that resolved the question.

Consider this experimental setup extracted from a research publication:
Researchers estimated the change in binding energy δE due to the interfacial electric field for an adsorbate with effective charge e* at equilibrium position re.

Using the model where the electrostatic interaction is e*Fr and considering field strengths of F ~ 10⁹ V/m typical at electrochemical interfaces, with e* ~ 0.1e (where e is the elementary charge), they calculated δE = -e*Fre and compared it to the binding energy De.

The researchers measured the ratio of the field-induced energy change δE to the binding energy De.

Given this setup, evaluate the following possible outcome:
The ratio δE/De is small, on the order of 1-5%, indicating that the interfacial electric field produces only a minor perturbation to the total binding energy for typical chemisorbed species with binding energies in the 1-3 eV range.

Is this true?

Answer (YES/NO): NO